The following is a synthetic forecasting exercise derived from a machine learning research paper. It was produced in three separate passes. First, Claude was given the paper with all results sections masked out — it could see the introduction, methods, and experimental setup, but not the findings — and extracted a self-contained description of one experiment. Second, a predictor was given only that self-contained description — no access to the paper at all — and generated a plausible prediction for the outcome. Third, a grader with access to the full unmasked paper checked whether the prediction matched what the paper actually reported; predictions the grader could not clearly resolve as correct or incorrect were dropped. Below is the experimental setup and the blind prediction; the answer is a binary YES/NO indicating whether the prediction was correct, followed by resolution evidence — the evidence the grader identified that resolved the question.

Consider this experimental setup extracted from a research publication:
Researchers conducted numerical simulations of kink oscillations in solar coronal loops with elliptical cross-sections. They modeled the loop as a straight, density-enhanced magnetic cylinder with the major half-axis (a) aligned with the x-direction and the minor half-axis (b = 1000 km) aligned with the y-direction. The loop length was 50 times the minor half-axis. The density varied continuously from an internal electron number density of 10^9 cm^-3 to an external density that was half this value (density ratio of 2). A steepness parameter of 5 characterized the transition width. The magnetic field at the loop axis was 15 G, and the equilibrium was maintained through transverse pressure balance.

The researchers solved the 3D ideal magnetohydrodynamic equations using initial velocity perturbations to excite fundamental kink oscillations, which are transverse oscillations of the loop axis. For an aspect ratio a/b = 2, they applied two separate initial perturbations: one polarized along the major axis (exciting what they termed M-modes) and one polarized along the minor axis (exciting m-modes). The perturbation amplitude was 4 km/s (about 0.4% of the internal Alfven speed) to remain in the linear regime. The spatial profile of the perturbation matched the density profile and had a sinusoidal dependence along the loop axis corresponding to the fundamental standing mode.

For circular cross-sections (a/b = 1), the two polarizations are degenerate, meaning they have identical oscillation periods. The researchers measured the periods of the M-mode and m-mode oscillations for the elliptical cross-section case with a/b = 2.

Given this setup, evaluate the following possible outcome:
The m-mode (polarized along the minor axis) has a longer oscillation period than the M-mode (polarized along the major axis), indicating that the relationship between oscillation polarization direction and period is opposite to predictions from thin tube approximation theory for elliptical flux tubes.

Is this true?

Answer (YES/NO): NO